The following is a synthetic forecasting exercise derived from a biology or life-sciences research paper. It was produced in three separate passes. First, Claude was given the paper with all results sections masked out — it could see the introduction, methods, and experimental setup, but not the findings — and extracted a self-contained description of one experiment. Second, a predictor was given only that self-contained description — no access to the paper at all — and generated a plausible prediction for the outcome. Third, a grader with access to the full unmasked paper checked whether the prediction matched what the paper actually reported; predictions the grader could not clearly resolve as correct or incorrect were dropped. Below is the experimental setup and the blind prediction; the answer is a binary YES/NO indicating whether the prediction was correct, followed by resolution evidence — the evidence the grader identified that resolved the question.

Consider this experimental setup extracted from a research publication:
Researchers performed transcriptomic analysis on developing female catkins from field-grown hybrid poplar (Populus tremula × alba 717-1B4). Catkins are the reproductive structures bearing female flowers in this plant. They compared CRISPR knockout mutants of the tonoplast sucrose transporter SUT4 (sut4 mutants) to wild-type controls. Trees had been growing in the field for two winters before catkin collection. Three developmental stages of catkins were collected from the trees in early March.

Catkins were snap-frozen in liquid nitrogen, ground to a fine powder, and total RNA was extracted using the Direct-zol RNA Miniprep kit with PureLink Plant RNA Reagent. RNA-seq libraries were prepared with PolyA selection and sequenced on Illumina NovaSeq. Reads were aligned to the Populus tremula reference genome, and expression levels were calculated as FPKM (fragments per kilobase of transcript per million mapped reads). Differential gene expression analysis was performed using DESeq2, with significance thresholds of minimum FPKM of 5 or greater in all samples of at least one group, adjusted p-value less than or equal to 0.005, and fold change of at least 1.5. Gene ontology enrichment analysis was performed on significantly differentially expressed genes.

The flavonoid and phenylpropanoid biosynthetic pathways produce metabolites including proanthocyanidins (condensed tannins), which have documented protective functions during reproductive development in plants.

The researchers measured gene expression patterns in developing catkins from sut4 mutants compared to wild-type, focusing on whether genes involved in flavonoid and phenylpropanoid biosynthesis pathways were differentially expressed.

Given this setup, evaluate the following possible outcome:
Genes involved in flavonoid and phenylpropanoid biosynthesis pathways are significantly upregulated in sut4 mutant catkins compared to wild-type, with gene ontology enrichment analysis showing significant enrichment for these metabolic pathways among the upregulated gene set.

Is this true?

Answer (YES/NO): NO